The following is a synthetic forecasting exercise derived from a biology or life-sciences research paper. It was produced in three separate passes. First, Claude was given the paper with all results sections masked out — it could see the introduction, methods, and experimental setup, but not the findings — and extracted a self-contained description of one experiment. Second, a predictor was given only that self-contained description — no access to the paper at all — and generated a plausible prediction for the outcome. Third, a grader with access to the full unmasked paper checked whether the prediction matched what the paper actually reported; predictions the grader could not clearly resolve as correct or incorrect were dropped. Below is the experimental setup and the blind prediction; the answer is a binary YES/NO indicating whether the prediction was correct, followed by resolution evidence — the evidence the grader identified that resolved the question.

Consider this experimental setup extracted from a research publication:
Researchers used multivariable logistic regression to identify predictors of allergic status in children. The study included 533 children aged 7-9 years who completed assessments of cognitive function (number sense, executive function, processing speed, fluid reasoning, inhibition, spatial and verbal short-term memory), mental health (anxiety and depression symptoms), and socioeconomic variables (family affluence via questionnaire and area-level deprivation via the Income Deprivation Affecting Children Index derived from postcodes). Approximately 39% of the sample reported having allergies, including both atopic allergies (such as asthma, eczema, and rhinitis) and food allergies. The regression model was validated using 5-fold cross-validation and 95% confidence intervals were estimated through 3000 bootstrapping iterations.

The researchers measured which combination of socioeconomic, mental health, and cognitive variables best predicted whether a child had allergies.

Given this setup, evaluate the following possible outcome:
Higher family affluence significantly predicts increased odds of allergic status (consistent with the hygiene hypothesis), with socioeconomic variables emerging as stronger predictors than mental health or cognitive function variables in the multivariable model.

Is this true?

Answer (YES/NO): NO